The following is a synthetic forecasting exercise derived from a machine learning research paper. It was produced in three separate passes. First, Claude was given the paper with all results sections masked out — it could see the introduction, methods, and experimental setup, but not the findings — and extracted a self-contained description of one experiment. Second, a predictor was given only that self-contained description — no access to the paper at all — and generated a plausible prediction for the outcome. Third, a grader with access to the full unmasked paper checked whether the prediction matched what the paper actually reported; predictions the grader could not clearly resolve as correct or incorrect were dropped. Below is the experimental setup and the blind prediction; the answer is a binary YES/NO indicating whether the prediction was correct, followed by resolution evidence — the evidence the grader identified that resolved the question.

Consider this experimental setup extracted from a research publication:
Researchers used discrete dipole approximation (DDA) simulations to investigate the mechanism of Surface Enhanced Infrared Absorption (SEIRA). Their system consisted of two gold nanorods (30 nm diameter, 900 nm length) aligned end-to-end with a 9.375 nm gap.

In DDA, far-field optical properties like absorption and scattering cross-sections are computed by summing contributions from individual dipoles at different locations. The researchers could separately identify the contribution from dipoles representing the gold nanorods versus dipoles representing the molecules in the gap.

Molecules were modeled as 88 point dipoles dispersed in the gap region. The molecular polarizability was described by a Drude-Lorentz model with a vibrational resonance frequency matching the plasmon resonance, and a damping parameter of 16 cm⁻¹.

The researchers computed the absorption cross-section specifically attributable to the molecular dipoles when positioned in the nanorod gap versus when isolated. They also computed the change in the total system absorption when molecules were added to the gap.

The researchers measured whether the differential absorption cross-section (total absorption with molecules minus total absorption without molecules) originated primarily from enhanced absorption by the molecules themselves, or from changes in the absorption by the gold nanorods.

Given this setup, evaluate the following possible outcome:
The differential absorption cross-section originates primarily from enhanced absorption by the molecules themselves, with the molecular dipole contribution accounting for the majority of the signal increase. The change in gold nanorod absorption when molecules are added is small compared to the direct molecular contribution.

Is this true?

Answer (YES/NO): NO